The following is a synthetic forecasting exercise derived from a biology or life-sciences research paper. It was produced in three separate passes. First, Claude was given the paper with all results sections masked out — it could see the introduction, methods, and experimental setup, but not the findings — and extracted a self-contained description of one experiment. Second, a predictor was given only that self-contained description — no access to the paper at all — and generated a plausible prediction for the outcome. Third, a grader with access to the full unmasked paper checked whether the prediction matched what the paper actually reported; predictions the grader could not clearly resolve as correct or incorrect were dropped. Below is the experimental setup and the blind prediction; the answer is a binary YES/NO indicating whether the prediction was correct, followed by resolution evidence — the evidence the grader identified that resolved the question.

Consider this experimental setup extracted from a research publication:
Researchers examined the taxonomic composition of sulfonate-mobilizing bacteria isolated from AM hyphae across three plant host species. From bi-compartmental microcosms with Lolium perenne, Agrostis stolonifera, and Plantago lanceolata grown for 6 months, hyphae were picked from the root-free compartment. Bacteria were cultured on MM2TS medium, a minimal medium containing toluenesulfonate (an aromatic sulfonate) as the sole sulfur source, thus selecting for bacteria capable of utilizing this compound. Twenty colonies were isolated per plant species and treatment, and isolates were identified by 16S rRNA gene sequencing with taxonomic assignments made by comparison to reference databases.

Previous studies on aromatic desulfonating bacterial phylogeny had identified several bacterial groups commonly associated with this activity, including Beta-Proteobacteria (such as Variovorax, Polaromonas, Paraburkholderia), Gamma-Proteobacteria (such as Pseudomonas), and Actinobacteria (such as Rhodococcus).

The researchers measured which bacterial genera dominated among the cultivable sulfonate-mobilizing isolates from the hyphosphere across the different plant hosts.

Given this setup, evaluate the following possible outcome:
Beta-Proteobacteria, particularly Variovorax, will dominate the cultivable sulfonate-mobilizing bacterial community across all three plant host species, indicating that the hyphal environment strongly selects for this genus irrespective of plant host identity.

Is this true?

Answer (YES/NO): YES